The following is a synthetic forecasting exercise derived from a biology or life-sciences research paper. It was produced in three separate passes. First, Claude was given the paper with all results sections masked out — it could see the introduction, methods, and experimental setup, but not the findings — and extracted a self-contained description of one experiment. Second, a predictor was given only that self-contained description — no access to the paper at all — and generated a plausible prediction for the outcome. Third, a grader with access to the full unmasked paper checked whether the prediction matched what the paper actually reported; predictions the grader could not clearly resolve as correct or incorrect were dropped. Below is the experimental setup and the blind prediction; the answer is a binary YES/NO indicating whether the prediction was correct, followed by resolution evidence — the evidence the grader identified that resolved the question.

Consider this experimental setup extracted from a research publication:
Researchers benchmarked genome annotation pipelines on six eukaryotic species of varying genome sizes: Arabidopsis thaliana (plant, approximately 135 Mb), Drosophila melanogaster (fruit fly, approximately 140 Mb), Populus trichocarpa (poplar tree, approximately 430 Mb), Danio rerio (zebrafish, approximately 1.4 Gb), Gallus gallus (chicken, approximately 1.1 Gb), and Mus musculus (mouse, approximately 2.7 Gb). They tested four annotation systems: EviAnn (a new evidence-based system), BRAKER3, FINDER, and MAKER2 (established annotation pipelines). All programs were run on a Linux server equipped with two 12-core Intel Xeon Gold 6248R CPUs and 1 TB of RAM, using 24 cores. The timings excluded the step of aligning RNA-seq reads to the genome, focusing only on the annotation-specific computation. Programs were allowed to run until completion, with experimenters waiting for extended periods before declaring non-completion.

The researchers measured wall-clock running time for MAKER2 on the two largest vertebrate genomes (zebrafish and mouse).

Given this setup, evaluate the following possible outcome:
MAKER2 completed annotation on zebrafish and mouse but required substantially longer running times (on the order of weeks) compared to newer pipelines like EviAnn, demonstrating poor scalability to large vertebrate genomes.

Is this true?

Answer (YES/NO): NO